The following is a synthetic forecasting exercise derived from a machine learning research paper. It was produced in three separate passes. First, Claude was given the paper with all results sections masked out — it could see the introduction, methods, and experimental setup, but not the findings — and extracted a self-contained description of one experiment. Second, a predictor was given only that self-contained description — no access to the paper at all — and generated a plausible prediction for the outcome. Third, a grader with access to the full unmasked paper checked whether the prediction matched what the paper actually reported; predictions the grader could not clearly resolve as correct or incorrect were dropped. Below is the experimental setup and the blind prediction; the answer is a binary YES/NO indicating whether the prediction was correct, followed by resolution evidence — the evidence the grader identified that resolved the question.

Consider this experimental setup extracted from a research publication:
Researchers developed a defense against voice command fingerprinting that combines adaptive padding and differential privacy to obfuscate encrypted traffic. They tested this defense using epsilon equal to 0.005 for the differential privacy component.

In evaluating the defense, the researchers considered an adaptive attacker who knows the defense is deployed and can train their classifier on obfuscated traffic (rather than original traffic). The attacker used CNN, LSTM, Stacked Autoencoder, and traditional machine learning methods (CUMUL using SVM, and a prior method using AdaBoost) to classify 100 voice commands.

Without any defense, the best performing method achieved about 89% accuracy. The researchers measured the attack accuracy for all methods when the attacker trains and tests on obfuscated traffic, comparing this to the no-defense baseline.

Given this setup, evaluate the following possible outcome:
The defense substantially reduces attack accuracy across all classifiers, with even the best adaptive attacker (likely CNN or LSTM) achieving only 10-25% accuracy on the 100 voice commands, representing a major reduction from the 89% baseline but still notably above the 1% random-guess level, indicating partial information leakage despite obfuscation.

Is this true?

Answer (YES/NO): NO